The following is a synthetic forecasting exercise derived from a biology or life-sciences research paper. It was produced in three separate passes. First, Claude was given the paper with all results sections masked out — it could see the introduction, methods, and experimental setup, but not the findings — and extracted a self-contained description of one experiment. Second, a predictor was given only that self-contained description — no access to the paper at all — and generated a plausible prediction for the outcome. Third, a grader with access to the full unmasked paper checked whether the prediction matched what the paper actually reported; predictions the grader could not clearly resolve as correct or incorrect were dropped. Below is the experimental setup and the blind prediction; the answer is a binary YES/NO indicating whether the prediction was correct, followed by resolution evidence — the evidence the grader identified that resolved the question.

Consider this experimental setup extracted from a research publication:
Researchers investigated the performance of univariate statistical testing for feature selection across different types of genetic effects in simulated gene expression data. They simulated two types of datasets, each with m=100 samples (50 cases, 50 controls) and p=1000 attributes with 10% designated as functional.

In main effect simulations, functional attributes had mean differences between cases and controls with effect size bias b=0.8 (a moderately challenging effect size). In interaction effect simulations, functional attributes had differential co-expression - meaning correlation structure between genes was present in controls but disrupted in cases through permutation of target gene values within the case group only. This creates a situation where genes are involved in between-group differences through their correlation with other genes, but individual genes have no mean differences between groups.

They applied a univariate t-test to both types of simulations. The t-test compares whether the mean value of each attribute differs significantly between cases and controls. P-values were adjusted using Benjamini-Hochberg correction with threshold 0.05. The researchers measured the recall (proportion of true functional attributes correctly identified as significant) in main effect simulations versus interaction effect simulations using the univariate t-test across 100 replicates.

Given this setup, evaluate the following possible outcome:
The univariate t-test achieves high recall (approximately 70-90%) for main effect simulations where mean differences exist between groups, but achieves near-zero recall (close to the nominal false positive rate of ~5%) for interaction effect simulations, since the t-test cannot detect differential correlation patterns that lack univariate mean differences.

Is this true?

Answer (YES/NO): NO